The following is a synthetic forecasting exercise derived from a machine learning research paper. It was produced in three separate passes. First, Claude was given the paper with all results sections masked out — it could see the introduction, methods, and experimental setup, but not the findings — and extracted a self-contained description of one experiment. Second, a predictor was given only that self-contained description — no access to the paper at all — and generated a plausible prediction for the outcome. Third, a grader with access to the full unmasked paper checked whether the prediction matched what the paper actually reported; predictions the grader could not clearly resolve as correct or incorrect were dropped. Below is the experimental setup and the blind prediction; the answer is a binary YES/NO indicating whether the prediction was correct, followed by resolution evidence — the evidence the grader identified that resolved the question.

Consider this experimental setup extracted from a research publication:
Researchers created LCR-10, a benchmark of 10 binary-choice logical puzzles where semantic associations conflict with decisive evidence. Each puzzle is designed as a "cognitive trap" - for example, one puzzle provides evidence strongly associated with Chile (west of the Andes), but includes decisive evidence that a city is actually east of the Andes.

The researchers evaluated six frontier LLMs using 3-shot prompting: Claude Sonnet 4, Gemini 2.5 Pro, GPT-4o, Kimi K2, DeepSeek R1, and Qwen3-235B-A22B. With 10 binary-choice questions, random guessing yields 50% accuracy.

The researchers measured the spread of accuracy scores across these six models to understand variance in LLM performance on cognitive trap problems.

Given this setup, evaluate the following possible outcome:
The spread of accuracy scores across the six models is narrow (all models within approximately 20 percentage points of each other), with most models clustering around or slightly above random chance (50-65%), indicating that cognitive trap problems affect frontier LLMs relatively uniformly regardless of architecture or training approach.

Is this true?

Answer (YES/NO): NO